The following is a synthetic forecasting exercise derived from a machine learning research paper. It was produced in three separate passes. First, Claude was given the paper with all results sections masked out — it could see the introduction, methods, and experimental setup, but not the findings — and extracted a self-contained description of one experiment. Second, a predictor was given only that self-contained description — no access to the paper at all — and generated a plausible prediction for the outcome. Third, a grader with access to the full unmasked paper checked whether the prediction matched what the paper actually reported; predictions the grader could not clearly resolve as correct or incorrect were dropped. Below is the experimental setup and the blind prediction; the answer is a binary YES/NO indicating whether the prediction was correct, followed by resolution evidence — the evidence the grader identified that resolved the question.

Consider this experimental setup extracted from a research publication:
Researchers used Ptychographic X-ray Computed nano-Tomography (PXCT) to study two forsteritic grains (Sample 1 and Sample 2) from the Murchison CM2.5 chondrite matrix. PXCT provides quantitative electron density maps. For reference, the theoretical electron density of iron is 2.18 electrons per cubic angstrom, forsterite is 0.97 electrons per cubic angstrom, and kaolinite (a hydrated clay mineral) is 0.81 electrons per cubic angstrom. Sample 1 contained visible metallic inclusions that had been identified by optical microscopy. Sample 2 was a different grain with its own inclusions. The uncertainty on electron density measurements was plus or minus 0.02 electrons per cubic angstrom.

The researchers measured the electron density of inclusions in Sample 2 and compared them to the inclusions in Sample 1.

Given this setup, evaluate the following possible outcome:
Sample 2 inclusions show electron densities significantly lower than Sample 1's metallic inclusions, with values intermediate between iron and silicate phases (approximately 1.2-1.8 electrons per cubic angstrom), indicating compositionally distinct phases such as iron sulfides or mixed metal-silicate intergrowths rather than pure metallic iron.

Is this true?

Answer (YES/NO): NO